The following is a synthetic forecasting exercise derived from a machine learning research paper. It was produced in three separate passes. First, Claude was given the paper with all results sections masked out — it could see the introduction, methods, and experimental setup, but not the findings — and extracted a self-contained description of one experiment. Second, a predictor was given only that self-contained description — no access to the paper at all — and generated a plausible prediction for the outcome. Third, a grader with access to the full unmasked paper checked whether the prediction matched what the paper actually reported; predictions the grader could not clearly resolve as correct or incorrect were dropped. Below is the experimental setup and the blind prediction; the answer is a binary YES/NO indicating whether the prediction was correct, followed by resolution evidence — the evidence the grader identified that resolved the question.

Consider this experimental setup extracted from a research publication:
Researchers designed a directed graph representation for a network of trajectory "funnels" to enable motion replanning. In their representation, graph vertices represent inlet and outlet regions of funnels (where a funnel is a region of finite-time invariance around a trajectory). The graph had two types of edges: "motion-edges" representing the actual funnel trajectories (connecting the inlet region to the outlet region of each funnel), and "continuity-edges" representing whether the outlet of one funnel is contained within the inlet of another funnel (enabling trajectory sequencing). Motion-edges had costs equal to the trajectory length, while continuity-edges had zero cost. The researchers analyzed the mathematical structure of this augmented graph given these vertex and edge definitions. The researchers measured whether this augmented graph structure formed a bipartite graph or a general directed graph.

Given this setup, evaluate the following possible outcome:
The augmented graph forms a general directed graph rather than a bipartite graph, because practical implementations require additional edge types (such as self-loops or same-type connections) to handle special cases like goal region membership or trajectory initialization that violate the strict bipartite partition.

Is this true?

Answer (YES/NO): NO